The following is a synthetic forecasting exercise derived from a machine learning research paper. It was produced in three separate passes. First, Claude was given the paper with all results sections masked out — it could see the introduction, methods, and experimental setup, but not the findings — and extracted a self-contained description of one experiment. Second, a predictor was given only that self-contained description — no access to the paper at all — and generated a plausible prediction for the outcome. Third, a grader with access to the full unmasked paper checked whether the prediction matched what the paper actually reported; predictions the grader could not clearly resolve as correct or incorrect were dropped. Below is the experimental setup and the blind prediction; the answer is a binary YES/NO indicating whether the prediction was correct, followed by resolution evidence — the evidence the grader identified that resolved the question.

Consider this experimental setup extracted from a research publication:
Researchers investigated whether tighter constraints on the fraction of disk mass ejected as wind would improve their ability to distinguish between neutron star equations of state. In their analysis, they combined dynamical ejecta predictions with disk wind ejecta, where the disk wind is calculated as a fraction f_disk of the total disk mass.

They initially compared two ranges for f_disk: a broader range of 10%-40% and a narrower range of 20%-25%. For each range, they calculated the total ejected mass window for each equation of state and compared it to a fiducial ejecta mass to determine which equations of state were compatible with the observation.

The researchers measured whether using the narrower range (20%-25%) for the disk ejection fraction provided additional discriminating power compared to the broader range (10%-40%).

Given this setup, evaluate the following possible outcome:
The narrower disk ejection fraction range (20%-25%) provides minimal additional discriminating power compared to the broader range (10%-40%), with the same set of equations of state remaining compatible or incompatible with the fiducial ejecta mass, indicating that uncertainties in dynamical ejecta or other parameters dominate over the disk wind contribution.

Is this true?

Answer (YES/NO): YES